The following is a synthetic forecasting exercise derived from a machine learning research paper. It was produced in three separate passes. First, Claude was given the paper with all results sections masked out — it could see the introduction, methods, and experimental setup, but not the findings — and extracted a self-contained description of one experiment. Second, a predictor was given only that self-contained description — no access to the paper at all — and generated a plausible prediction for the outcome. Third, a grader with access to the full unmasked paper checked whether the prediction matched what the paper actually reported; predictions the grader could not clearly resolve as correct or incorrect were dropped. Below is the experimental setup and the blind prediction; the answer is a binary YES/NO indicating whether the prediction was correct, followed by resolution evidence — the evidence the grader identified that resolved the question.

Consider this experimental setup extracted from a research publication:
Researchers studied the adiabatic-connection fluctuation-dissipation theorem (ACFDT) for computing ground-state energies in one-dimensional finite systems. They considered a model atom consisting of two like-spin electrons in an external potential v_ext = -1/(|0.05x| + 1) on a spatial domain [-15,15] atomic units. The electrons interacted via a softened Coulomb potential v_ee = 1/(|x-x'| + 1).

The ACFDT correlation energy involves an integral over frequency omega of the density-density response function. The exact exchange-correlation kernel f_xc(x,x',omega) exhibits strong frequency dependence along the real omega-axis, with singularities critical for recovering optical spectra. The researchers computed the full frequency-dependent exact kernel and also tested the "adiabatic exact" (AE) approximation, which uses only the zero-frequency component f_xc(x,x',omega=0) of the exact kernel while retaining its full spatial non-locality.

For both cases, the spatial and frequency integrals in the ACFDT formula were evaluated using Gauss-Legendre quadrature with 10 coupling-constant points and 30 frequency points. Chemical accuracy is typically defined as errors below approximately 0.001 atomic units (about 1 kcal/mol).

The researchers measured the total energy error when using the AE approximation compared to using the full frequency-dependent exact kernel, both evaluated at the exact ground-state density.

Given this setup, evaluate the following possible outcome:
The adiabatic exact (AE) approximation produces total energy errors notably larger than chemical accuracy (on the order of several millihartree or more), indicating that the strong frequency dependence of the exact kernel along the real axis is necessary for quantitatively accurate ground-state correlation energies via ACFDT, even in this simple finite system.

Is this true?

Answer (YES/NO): NO